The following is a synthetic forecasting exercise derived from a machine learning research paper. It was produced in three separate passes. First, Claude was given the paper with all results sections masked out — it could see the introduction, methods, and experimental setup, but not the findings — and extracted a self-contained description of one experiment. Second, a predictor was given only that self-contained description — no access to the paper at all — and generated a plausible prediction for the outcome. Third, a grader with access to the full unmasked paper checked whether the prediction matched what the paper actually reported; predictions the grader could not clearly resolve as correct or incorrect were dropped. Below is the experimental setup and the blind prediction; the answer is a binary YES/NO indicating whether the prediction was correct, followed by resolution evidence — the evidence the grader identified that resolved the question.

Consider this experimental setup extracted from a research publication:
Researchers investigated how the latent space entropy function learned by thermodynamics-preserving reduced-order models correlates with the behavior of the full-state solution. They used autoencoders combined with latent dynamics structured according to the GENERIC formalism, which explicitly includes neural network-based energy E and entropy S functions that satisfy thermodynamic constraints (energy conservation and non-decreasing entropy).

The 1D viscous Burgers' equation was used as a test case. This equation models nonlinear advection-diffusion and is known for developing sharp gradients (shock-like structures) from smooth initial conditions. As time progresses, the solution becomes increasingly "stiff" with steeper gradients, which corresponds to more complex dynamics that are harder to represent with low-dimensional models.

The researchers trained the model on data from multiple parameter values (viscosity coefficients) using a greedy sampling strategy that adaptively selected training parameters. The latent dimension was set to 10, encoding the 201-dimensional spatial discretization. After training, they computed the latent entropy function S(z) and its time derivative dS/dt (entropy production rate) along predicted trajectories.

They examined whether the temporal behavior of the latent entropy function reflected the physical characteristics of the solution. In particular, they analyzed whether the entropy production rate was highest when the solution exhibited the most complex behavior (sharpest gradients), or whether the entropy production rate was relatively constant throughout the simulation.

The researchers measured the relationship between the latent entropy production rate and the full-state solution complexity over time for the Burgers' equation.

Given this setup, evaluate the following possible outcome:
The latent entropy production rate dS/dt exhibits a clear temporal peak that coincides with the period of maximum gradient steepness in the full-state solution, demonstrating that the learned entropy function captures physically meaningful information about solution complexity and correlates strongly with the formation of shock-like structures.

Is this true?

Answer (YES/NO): YES